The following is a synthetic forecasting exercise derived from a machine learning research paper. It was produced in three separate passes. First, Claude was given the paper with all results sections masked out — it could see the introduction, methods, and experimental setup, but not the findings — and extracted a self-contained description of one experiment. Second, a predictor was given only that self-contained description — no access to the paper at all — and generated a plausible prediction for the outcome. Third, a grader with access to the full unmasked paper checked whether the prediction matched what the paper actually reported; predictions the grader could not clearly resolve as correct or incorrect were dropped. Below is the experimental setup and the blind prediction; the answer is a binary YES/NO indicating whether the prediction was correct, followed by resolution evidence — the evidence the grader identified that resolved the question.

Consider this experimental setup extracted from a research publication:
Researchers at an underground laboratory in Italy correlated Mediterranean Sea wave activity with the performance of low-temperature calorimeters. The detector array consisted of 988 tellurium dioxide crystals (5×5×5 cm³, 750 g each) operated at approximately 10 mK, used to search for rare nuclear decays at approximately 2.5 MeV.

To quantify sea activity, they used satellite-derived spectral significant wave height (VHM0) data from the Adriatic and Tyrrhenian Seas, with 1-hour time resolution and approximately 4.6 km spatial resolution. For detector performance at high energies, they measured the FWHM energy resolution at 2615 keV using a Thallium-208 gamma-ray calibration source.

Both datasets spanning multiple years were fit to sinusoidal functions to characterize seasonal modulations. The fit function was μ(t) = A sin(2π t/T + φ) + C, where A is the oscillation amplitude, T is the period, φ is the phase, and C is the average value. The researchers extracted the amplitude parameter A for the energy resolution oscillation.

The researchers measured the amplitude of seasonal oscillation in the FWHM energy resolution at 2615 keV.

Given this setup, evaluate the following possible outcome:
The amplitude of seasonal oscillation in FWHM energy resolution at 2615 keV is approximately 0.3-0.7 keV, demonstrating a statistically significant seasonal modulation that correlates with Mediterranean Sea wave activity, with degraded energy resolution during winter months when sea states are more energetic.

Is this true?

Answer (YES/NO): YES